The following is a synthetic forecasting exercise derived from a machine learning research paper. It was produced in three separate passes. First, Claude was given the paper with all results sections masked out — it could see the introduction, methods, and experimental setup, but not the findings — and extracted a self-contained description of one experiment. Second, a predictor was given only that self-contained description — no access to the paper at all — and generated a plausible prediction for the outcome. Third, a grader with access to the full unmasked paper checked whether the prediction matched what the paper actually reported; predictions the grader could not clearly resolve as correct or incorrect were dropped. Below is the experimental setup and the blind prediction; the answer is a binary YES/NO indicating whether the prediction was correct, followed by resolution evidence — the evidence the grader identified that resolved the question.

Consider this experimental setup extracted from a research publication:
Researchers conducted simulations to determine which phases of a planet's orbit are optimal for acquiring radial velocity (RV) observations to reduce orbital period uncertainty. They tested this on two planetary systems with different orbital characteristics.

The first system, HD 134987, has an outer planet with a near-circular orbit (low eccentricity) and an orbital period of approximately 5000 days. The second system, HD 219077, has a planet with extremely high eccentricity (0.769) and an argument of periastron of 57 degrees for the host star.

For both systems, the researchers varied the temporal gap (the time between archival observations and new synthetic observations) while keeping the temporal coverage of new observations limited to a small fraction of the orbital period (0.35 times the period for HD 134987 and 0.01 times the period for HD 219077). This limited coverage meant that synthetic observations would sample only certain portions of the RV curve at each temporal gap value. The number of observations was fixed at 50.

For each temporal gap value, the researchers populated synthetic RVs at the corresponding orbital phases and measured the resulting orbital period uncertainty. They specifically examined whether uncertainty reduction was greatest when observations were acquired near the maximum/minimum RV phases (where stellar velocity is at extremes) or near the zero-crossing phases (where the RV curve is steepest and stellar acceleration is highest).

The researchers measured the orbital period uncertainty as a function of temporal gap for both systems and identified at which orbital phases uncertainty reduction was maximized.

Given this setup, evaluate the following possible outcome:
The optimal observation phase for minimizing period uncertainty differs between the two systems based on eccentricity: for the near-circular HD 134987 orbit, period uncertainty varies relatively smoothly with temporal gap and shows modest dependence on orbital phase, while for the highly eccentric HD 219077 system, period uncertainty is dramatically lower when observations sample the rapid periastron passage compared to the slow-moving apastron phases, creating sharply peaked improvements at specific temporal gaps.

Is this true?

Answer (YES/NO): NO